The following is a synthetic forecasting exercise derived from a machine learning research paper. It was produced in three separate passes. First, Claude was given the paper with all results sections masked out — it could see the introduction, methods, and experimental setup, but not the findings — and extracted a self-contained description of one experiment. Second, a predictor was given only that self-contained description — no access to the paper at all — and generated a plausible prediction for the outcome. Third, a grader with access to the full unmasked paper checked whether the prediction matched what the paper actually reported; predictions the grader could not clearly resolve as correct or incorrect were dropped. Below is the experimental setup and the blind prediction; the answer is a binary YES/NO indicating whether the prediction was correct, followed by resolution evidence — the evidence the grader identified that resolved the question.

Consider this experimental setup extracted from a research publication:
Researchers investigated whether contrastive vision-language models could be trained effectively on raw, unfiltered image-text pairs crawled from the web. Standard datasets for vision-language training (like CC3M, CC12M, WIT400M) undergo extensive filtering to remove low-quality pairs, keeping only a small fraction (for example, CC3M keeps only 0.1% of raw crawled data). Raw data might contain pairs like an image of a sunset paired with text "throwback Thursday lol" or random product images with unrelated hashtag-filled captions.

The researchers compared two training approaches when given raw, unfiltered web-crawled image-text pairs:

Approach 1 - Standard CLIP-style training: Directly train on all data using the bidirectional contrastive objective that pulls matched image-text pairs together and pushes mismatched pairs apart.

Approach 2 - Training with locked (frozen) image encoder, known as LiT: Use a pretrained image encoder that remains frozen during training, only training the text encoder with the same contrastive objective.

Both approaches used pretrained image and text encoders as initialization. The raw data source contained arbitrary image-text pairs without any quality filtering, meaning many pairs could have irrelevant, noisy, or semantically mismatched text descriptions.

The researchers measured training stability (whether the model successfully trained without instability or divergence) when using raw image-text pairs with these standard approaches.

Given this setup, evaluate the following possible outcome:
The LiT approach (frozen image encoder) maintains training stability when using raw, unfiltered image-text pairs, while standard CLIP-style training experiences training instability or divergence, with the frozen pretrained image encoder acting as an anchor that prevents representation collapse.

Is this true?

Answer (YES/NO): NO